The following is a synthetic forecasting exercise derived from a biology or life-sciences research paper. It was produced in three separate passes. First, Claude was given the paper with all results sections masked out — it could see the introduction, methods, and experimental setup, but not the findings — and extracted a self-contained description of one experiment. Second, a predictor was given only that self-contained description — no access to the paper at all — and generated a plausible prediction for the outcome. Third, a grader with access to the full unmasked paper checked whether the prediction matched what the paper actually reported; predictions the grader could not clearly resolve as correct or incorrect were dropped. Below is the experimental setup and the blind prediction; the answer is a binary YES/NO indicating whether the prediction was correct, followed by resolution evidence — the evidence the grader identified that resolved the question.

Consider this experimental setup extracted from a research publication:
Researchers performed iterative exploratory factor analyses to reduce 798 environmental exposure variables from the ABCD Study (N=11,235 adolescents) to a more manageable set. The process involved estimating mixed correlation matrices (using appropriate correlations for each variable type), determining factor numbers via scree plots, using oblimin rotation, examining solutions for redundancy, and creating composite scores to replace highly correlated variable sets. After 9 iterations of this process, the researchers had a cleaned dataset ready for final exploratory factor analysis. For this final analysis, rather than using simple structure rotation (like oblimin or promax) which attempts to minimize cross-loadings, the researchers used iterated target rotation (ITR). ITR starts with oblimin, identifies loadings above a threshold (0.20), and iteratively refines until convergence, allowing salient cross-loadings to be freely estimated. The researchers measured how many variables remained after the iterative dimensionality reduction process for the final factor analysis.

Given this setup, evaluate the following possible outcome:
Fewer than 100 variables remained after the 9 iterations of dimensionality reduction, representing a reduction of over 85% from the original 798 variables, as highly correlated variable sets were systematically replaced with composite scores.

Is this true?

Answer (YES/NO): YES